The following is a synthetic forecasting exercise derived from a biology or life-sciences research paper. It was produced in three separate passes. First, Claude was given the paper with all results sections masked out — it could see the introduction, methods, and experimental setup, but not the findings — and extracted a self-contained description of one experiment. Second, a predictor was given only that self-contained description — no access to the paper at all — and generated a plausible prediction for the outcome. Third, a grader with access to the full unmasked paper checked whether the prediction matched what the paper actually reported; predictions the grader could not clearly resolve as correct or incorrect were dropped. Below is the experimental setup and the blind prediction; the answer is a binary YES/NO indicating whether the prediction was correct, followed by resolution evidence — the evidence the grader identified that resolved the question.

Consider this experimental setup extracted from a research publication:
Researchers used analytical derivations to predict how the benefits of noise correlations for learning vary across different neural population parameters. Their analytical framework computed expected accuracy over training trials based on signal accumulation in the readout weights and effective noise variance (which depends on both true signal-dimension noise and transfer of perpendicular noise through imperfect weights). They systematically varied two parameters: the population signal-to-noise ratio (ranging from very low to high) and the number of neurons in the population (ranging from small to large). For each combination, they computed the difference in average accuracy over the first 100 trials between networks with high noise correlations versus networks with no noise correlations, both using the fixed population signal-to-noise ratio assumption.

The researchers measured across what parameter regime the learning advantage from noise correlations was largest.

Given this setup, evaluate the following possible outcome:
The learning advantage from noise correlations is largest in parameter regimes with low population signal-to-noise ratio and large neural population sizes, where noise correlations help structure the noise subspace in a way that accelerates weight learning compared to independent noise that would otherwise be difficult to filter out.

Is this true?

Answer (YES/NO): YES